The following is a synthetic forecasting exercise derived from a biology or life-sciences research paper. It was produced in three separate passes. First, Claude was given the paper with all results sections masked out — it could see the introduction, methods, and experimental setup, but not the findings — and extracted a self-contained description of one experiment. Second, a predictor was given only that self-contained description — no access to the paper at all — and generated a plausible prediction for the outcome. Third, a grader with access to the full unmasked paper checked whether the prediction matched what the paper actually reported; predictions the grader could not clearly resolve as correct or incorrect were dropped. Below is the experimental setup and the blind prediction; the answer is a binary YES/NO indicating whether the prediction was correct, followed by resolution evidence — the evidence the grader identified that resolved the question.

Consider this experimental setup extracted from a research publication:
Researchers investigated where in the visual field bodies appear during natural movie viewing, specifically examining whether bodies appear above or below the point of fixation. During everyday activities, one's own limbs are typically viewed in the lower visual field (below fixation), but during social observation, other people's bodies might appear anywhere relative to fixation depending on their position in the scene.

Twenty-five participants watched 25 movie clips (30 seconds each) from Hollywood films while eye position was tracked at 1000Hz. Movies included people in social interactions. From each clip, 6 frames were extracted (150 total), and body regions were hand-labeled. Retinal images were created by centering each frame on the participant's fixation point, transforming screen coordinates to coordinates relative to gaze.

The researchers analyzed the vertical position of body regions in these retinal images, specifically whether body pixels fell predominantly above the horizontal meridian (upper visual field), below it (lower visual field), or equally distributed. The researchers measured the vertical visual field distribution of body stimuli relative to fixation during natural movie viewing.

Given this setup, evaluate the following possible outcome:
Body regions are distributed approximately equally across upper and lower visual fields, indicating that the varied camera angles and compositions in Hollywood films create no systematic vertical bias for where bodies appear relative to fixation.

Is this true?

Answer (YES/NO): NO